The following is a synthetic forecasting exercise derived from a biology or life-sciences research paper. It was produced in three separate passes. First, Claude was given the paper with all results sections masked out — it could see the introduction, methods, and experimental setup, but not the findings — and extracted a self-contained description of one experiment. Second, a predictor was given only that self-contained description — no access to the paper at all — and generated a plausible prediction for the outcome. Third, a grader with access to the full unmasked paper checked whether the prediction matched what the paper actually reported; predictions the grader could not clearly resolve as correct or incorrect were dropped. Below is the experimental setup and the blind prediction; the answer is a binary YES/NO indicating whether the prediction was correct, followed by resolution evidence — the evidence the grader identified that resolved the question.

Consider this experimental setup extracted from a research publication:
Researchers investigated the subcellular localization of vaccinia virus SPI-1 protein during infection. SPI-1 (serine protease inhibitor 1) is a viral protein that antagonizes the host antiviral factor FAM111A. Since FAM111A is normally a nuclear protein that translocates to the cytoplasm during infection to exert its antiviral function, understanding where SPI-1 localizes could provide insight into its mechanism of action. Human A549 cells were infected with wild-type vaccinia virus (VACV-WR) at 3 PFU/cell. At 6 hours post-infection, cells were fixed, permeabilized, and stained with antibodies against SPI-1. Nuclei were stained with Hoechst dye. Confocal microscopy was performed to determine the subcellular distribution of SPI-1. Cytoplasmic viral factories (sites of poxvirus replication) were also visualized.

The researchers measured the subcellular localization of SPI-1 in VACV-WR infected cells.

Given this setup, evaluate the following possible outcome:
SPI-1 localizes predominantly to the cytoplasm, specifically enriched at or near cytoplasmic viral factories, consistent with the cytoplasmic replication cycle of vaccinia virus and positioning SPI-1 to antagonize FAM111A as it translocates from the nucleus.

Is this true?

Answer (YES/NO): NO